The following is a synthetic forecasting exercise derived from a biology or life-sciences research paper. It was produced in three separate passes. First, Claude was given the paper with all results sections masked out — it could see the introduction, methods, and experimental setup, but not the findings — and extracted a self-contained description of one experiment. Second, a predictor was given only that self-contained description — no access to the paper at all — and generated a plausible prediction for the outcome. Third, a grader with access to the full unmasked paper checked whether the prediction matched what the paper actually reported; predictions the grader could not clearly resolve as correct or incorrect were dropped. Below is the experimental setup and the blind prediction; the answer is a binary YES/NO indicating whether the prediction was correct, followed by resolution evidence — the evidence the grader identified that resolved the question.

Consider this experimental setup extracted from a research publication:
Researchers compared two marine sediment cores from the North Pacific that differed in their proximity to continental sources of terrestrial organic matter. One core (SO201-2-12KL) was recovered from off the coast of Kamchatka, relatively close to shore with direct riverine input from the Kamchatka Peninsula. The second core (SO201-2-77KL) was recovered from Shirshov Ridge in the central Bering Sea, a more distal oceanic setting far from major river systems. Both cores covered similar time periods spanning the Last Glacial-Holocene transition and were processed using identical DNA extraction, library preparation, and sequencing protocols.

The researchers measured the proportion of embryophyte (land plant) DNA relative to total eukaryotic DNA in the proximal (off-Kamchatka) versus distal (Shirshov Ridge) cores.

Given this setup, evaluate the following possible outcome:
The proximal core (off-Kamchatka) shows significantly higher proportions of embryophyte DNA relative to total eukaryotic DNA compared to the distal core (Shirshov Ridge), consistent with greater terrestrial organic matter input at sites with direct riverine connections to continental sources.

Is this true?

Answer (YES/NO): YES